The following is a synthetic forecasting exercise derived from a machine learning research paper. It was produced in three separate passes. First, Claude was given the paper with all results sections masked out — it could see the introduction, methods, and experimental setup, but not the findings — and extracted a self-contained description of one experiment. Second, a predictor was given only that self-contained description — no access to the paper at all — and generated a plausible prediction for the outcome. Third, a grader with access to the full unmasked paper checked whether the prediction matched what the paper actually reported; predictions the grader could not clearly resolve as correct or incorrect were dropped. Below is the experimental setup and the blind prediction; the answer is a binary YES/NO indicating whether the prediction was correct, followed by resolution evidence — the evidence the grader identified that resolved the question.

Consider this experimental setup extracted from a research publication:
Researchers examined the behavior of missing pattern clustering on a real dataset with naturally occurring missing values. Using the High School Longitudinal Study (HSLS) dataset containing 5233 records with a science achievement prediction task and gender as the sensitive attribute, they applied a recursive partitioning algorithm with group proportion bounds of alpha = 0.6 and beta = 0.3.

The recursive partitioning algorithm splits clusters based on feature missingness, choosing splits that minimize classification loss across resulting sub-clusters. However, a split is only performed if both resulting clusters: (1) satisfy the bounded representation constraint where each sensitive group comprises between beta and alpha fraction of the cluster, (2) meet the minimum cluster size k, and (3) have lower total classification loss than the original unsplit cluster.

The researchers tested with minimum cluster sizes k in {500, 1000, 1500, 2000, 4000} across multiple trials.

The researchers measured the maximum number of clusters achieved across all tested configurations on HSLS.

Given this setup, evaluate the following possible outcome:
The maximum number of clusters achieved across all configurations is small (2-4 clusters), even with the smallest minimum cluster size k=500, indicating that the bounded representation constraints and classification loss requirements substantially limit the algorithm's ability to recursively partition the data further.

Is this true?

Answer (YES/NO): NO